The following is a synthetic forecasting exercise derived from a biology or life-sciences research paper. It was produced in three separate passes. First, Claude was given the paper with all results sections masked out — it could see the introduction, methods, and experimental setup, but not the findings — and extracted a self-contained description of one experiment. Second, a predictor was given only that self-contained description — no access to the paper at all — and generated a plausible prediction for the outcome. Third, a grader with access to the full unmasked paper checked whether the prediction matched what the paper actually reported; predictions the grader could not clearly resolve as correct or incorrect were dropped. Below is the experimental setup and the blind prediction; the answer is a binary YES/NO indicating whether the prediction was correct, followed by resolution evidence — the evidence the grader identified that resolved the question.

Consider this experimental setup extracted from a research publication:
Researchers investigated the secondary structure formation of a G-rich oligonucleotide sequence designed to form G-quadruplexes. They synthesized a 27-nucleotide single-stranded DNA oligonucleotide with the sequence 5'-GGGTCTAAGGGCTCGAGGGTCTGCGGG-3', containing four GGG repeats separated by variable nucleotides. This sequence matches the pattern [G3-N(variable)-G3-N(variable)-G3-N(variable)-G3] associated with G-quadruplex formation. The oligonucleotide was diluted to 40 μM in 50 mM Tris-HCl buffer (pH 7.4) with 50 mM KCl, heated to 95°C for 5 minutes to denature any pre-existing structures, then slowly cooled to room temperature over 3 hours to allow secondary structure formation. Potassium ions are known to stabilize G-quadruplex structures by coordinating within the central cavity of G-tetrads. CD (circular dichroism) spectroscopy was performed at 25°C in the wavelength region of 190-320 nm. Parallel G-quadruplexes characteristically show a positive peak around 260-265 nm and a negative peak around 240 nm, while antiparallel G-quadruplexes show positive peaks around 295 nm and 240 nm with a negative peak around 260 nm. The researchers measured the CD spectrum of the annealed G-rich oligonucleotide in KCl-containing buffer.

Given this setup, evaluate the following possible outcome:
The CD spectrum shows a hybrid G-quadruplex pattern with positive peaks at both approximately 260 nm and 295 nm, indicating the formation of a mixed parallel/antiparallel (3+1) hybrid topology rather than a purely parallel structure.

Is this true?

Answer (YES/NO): YES